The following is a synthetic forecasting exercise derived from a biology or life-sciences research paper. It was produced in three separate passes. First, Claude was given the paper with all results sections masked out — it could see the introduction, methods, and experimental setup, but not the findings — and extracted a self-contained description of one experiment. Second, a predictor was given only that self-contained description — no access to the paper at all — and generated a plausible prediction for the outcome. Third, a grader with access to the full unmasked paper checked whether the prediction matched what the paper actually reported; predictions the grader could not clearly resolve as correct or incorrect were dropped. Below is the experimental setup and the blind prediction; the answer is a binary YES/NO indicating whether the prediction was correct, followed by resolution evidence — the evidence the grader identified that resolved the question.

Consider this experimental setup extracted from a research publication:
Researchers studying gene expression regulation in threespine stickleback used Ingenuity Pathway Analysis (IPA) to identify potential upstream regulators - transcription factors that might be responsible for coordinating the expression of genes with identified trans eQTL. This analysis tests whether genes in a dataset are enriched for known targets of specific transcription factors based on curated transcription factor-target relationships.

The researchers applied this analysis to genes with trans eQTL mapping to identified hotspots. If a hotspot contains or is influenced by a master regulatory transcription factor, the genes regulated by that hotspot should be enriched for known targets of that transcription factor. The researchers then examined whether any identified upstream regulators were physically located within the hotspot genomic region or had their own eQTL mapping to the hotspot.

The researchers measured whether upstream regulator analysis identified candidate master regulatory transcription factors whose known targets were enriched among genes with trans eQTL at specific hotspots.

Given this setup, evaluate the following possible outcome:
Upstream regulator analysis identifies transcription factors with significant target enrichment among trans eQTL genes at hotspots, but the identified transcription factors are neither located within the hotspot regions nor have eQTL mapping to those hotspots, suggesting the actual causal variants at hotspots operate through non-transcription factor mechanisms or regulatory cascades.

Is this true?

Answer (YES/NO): NO